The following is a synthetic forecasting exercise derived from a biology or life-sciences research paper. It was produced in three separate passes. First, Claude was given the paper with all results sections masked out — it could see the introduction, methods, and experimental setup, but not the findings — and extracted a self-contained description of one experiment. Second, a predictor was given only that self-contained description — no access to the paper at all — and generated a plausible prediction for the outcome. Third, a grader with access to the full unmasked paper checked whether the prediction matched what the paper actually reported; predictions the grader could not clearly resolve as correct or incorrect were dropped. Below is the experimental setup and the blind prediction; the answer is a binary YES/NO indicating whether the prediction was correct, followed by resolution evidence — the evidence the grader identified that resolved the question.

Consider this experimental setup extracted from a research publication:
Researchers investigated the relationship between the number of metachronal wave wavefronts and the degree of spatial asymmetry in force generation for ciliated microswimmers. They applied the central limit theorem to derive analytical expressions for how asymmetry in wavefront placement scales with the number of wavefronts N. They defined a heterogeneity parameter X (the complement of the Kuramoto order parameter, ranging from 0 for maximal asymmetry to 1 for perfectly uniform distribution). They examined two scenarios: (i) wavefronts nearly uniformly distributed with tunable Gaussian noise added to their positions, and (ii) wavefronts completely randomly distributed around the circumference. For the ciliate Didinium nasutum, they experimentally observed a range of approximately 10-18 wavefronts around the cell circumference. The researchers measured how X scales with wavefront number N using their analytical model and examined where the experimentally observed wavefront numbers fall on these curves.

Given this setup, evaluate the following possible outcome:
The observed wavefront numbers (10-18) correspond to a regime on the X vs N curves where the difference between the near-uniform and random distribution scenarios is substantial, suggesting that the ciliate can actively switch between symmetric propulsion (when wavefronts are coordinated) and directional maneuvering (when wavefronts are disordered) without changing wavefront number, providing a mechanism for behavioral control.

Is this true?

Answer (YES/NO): NO